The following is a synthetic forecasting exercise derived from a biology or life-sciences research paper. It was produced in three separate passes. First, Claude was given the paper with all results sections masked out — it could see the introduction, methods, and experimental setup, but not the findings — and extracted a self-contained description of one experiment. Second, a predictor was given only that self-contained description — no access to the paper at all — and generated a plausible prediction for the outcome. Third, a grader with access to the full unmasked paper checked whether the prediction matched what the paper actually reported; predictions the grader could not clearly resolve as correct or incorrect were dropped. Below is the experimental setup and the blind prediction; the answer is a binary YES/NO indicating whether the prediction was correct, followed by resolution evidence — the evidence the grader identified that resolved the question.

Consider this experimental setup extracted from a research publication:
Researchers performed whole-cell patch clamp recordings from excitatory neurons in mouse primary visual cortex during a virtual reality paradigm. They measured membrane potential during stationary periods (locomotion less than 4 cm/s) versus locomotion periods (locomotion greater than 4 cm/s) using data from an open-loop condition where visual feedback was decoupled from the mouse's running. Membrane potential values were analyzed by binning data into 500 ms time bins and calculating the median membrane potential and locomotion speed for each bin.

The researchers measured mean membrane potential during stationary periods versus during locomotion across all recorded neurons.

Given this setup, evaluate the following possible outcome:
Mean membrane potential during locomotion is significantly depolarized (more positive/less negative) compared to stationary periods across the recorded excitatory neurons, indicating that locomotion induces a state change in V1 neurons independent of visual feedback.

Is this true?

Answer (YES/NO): YES